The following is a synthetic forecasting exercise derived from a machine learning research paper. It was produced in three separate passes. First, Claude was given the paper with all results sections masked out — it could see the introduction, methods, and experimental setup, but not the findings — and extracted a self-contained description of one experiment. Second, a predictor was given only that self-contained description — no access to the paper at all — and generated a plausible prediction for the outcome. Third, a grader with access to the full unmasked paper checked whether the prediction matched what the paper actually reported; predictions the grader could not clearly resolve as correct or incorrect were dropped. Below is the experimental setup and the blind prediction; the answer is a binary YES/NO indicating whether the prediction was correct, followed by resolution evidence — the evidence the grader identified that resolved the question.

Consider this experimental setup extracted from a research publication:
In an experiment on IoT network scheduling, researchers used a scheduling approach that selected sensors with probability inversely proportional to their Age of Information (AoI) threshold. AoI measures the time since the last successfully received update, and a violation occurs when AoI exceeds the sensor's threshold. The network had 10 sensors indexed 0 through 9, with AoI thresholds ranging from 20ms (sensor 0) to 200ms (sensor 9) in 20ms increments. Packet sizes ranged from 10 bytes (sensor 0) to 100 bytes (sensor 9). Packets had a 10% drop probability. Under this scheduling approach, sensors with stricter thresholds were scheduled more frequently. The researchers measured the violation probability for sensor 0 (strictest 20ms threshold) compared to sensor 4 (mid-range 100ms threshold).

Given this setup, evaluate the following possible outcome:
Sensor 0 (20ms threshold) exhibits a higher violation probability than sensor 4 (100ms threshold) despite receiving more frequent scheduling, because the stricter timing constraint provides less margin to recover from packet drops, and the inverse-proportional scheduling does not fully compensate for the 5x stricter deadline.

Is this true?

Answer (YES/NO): YES